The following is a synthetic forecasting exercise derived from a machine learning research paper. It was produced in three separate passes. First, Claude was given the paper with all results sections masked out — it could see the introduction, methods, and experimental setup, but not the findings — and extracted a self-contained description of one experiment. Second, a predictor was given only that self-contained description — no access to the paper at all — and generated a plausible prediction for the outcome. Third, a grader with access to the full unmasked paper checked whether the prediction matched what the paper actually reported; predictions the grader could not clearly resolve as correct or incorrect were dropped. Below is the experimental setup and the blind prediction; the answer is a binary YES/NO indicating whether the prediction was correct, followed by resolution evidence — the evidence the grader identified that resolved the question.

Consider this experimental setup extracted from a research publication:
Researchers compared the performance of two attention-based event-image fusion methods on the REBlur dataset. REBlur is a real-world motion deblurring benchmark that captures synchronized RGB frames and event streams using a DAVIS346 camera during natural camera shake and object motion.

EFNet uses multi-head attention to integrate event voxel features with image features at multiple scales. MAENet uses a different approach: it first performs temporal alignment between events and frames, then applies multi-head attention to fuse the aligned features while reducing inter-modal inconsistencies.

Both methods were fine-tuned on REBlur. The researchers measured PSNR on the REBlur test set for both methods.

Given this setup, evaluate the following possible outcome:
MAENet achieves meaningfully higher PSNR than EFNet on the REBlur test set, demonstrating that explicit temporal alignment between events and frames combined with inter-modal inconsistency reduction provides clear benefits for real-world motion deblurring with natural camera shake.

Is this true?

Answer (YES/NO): YES